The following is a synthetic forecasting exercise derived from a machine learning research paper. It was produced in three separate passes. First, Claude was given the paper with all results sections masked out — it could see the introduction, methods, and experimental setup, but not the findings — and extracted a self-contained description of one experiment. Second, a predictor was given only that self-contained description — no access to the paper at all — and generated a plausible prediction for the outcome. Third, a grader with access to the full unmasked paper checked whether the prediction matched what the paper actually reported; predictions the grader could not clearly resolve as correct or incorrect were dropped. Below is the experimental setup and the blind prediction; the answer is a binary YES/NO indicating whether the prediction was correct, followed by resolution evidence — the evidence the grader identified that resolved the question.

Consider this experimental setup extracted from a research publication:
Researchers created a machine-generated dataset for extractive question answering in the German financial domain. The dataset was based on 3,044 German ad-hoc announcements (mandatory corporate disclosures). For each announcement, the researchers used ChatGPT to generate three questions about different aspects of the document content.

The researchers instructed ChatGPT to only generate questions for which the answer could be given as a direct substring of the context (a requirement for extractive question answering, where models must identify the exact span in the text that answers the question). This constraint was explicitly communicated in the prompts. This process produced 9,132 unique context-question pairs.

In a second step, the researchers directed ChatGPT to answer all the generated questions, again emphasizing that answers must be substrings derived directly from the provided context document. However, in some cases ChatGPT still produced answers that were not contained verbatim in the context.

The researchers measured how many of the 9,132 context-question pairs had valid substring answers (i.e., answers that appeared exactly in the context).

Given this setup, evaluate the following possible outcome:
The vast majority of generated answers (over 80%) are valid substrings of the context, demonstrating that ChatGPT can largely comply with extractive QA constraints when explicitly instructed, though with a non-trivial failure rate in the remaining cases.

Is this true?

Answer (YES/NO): YES